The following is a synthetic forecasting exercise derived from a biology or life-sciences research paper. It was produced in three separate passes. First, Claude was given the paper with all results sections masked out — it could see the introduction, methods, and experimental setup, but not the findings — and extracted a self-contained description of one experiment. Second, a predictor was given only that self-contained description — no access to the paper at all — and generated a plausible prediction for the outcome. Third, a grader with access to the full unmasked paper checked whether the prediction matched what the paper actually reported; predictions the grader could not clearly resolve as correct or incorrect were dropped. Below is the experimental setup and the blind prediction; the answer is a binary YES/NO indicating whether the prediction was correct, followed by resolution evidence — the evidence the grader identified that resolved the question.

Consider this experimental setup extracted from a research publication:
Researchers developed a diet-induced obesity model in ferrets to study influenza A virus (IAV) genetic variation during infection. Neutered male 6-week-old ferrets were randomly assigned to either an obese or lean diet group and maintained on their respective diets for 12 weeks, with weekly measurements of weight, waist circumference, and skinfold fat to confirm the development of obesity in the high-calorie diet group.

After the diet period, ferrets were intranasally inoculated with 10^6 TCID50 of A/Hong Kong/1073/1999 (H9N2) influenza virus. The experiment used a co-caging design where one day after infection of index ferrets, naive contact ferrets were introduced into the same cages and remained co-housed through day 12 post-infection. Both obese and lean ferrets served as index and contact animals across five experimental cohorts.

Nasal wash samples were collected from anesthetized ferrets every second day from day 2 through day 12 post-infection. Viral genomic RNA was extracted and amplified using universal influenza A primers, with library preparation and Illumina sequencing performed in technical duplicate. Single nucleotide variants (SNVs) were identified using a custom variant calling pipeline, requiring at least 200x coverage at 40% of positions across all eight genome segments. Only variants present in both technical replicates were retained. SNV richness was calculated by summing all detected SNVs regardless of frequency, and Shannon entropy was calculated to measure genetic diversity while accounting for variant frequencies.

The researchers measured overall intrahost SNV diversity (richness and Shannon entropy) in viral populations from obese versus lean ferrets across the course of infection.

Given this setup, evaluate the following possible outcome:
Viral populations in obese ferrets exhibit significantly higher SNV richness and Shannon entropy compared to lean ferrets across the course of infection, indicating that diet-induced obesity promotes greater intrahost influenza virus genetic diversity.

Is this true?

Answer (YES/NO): NO